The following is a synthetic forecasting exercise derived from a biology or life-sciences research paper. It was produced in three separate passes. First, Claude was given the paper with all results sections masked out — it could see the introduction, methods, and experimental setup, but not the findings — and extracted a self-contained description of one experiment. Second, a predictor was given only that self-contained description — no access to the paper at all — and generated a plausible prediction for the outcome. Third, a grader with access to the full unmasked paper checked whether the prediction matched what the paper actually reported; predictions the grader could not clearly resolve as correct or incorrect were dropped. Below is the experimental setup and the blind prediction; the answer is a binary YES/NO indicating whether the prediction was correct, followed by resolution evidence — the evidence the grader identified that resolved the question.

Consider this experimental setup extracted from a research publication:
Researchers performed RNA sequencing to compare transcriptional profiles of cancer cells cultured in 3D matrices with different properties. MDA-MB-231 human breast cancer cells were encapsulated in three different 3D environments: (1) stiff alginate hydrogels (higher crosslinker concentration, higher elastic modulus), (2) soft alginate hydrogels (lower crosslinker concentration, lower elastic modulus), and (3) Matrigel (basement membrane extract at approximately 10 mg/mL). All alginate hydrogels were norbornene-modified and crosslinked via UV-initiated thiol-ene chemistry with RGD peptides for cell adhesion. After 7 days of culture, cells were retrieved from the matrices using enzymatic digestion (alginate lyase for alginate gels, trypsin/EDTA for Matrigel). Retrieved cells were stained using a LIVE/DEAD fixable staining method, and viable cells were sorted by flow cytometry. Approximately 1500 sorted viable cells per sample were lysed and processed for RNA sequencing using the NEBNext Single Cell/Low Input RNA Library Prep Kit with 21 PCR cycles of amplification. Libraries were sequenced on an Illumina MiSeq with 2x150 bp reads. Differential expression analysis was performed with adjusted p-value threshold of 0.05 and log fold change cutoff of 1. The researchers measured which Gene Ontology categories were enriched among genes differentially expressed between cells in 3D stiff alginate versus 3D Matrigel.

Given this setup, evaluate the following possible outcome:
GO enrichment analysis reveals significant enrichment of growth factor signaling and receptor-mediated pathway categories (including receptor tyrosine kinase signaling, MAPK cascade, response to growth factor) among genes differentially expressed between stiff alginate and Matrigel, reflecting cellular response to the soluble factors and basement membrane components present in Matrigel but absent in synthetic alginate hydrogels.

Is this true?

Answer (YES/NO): NO